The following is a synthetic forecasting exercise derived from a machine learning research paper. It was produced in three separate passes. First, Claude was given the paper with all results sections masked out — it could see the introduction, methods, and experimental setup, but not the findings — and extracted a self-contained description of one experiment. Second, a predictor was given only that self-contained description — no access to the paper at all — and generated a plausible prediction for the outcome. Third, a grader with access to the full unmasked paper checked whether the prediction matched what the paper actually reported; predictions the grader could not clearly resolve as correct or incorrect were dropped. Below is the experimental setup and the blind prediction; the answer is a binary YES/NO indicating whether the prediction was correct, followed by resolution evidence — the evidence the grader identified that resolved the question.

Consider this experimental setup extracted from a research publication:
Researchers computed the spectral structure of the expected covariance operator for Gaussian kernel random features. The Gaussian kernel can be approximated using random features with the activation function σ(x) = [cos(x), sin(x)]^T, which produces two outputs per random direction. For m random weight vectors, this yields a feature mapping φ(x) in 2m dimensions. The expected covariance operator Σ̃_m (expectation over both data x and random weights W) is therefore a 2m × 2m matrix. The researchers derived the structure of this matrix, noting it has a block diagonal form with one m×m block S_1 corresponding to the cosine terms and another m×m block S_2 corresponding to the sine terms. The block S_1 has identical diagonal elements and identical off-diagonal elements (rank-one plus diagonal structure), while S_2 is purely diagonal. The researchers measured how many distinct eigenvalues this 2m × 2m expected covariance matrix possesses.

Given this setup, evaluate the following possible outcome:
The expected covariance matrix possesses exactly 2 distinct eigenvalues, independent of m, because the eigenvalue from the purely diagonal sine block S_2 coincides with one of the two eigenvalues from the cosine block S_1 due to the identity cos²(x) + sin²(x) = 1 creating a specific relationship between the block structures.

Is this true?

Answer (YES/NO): NO